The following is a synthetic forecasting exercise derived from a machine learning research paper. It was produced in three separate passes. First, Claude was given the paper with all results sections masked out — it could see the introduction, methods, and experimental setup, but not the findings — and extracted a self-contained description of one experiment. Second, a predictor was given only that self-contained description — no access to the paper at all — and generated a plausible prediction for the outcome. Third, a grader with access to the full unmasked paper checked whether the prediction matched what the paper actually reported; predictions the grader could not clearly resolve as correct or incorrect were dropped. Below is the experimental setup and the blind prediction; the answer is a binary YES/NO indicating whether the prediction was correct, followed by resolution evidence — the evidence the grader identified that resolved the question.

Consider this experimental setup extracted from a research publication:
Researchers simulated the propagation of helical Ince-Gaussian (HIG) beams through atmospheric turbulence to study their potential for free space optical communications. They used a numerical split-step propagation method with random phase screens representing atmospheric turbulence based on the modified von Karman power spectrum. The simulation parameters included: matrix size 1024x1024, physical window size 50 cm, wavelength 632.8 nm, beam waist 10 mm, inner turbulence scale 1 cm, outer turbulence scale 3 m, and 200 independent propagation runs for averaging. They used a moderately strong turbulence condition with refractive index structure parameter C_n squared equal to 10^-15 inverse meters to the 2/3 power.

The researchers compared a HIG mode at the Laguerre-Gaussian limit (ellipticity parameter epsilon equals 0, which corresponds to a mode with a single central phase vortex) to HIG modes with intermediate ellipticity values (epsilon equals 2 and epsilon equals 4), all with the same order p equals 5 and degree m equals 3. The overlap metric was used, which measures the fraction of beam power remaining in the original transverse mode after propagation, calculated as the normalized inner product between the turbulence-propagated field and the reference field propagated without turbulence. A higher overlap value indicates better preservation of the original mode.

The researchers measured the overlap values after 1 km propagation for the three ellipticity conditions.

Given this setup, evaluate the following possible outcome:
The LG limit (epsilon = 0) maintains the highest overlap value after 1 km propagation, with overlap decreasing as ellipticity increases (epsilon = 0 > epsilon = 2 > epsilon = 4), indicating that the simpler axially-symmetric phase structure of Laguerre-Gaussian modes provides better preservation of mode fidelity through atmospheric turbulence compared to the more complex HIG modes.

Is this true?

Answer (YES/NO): NO